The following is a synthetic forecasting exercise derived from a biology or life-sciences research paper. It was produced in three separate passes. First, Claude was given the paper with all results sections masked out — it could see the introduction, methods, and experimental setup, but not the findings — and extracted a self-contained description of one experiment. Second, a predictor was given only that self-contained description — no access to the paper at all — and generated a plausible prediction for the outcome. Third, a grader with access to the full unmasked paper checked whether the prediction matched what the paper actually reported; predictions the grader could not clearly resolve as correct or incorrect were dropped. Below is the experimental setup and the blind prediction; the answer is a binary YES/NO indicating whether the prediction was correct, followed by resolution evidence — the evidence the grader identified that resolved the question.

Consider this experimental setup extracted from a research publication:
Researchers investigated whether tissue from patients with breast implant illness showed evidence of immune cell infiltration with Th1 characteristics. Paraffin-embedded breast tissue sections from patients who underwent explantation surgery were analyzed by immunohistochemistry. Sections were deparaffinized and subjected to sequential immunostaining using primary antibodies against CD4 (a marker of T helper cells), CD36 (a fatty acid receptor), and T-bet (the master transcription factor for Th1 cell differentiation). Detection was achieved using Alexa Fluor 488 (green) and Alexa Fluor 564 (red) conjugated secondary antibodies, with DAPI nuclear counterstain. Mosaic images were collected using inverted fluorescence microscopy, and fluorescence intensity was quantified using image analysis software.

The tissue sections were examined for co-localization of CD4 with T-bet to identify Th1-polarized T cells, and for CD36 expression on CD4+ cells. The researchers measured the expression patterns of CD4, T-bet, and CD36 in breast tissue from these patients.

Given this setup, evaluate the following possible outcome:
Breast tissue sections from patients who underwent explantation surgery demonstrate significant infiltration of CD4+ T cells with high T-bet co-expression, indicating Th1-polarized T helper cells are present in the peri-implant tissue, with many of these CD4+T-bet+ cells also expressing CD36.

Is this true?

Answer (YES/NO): YES